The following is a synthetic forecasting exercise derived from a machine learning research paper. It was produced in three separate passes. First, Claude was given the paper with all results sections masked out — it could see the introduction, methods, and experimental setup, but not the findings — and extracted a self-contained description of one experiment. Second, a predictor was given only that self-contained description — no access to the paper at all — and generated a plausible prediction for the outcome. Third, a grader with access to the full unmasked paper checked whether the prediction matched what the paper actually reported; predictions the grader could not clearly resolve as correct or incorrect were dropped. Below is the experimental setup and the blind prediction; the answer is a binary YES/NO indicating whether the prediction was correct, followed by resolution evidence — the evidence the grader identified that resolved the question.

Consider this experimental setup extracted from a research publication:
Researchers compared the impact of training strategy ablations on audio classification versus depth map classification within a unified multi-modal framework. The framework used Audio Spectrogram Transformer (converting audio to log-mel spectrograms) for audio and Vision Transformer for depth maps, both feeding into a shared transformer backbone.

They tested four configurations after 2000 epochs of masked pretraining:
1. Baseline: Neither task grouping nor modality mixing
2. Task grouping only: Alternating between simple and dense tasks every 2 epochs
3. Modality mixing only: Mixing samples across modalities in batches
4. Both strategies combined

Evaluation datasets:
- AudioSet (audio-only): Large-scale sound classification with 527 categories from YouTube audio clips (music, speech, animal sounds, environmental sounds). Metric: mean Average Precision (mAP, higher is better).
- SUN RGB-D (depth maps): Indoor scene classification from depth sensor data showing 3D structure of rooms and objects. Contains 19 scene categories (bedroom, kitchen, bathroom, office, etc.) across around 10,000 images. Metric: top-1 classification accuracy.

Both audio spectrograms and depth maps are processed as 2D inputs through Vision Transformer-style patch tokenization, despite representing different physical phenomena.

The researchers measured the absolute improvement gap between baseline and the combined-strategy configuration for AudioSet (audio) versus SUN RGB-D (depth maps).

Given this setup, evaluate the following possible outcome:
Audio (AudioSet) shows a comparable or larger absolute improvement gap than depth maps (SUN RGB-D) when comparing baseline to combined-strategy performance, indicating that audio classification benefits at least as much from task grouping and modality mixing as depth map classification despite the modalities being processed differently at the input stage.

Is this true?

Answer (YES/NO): NO